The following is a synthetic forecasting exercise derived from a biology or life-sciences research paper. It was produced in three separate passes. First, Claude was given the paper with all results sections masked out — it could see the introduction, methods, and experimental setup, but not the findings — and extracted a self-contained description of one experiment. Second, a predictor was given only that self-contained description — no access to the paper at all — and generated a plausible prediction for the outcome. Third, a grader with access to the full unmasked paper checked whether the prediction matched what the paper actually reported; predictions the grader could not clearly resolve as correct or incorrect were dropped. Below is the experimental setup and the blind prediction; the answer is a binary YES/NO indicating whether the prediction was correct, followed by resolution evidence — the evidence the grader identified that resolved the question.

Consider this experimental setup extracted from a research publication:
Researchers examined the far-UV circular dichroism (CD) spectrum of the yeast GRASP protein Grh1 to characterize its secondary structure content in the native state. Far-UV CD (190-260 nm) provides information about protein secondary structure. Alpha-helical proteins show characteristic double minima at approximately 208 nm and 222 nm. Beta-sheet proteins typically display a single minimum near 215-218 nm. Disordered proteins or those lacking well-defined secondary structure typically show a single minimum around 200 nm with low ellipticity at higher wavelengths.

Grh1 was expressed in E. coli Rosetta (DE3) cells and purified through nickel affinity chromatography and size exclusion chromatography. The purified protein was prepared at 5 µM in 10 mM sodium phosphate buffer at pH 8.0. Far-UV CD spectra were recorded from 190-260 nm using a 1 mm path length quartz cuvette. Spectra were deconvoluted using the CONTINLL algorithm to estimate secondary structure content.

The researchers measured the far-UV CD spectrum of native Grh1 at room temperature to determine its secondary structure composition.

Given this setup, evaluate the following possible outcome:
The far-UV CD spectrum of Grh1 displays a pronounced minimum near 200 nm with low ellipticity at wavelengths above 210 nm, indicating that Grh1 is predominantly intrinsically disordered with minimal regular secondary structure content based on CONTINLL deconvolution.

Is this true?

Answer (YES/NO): NO